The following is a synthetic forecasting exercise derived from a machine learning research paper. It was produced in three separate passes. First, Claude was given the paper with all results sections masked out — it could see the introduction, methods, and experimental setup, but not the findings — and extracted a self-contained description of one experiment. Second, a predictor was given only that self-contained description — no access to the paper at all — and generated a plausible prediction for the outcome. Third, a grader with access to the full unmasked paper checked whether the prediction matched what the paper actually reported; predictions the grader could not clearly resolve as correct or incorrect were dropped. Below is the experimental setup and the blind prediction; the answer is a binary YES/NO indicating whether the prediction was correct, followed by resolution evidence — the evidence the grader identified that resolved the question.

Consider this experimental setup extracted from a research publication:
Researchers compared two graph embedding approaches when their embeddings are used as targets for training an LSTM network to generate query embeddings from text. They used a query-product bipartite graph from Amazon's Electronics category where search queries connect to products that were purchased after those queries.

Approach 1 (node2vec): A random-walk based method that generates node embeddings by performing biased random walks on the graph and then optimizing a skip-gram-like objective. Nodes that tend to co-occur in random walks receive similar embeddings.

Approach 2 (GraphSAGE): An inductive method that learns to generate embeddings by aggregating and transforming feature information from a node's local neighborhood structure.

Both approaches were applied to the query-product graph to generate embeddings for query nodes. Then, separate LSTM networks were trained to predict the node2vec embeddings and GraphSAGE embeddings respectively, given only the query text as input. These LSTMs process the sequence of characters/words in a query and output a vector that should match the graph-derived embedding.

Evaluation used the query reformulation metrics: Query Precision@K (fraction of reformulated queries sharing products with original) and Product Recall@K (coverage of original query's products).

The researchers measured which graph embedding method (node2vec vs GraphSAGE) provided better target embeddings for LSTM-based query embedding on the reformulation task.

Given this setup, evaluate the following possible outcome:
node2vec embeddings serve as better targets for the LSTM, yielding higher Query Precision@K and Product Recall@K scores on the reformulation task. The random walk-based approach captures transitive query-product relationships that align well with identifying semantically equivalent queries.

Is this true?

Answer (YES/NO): YES